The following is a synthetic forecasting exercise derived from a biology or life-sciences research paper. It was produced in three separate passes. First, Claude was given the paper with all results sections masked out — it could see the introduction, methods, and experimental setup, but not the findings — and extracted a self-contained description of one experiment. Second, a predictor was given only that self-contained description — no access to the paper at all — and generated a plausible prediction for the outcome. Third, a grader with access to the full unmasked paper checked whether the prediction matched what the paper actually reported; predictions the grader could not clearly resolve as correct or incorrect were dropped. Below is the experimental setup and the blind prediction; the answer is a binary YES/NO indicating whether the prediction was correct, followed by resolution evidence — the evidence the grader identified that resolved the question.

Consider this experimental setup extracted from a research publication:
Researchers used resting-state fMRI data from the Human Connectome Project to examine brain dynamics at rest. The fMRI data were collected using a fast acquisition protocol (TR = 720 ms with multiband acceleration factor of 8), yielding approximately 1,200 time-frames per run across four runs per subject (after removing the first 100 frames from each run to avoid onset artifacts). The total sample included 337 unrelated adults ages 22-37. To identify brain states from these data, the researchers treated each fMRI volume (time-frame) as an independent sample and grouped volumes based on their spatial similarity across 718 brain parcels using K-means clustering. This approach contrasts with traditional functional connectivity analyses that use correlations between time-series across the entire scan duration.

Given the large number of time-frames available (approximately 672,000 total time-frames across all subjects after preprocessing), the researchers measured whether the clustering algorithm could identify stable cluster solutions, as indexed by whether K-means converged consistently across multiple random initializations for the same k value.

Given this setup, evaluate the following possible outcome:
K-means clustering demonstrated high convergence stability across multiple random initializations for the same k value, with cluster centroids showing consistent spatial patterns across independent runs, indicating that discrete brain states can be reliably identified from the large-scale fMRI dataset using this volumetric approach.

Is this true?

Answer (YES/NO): YES